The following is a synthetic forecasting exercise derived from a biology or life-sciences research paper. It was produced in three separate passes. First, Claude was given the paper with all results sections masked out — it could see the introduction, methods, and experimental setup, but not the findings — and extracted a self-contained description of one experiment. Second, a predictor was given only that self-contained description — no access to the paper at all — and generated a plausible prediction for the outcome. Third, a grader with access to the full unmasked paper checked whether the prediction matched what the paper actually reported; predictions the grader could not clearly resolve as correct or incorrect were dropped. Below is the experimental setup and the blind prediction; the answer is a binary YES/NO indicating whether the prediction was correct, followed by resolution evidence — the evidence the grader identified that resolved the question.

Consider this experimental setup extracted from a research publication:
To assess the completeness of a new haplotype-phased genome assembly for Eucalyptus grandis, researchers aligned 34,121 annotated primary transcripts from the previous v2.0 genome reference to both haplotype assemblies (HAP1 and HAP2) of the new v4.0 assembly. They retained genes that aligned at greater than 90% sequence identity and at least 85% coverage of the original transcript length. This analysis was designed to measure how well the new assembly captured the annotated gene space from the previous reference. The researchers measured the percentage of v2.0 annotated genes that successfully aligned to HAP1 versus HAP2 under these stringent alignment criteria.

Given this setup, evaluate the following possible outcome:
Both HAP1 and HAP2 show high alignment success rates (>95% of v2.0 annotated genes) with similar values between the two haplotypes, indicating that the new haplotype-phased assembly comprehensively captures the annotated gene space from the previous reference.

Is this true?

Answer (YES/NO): YES